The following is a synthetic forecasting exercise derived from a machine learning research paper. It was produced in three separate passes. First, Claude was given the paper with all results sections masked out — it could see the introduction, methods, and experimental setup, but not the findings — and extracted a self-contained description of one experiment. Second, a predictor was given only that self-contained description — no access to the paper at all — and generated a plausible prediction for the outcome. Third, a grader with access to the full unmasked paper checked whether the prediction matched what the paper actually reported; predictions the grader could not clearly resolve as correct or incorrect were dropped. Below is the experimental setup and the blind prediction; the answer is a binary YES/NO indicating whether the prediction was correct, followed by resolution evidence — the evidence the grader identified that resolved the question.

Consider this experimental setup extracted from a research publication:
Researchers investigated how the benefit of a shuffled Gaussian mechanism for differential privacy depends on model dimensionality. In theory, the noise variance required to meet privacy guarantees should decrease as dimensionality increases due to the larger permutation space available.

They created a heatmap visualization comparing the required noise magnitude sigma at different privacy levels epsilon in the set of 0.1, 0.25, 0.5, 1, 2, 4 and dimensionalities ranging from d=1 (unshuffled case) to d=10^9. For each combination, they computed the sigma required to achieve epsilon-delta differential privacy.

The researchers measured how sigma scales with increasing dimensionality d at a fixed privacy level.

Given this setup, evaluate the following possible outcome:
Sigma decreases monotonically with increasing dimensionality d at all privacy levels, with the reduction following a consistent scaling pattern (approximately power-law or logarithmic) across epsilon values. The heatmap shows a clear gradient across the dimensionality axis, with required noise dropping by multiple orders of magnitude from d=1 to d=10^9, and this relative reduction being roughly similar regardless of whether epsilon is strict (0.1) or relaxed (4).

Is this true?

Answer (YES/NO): NO